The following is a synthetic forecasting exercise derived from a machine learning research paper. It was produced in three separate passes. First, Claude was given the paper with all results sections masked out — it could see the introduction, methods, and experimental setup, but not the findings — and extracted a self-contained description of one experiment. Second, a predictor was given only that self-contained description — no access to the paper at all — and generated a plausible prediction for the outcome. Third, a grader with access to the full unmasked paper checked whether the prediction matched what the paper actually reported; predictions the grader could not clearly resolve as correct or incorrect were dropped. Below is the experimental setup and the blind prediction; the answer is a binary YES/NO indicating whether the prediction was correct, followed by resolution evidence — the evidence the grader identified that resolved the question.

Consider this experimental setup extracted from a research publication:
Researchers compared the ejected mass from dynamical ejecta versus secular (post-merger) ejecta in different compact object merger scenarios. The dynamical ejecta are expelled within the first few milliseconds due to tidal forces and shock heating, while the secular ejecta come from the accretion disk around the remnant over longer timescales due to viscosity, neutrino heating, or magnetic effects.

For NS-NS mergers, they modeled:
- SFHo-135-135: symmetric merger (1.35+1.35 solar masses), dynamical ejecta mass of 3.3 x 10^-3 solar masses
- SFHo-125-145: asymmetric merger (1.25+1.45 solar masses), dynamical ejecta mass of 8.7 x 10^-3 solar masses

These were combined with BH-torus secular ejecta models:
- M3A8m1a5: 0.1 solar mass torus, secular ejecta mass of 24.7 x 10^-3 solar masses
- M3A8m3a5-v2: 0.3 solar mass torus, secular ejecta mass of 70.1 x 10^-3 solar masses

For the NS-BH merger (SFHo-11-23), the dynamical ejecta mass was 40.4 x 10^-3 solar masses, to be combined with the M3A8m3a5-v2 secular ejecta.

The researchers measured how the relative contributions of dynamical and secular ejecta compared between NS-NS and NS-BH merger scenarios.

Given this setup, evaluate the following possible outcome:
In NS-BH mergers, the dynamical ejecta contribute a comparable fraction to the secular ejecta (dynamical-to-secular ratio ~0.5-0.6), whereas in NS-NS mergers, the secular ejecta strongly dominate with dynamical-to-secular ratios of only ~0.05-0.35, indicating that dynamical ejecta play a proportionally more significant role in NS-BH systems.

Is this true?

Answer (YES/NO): YES